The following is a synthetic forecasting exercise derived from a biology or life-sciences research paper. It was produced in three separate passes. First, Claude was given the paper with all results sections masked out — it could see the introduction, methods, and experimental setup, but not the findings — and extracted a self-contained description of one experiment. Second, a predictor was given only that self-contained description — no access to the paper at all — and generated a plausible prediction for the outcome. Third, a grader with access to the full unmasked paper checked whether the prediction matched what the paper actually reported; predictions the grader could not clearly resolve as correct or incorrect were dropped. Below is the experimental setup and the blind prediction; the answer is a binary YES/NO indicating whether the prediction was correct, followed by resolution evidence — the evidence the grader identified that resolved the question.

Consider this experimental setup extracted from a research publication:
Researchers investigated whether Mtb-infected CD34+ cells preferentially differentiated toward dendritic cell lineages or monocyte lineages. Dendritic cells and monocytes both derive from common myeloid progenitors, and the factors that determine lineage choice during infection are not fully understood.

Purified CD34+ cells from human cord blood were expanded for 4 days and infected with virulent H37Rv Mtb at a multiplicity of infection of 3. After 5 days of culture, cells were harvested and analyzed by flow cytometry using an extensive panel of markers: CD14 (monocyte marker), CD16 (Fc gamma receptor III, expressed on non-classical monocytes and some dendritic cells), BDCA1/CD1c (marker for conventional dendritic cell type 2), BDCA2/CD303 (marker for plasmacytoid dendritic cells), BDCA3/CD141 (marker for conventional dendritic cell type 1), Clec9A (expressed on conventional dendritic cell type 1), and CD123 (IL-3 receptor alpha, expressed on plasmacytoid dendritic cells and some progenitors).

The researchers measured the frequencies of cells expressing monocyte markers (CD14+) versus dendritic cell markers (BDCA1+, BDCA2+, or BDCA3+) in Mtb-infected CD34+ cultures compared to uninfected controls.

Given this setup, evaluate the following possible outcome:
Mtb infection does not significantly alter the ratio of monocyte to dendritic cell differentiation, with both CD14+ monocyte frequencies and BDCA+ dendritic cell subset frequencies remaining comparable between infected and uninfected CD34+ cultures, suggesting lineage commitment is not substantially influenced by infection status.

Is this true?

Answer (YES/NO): NO